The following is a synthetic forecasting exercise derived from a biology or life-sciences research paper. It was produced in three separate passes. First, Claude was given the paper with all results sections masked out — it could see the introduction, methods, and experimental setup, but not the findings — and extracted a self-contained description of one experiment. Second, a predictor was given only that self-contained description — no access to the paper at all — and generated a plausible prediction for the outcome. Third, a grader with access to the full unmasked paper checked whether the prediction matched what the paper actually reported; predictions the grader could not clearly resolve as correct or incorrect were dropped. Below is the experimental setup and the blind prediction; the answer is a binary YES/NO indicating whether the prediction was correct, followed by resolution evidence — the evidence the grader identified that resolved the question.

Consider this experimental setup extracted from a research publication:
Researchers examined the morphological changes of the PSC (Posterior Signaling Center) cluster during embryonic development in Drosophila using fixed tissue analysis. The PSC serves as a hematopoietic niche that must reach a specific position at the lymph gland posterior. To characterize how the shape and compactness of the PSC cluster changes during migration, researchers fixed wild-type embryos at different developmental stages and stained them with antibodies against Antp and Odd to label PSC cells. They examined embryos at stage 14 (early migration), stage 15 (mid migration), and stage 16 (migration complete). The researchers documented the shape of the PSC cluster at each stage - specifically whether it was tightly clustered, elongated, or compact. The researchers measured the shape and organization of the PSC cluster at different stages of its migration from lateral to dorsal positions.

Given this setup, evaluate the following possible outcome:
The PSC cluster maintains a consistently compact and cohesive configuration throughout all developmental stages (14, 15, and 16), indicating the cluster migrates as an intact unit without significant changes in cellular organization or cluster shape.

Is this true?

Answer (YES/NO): NO